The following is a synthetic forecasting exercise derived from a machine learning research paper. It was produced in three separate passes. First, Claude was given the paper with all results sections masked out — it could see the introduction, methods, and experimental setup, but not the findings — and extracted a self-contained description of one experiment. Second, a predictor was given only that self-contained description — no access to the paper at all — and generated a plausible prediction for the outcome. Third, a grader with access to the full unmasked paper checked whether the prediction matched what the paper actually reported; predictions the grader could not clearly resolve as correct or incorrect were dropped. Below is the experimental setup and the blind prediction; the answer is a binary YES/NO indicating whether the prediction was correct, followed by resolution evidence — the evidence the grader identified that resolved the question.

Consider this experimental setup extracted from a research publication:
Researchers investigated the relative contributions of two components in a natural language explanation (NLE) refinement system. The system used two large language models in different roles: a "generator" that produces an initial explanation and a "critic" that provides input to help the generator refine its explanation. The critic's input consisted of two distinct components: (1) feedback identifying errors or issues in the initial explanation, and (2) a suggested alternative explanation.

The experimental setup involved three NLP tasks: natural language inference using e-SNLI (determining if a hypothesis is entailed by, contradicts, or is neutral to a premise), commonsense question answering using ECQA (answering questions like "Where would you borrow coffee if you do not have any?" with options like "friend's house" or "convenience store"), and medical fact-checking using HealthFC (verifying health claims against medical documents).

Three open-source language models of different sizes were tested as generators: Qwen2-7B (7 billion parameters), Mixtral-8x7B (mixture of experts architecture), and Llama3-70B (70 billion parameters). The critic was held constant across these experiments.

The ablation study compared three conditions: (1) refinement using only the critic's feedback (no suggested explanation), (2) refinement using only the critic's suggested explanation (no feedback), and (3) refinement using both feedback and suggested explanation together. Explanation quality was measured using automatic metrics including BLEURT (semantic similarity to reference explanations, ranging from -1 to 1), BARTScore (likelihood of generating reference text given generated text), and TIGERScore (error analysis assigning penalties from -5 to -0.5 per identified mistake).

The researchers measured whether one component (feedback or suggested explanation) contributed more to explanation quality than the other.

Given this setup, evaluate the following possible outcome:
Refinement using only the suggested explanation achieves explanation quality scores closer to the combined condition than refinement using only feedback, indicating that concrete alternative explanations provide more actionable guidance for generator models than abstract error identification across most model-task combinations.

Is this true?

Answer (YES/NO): NO